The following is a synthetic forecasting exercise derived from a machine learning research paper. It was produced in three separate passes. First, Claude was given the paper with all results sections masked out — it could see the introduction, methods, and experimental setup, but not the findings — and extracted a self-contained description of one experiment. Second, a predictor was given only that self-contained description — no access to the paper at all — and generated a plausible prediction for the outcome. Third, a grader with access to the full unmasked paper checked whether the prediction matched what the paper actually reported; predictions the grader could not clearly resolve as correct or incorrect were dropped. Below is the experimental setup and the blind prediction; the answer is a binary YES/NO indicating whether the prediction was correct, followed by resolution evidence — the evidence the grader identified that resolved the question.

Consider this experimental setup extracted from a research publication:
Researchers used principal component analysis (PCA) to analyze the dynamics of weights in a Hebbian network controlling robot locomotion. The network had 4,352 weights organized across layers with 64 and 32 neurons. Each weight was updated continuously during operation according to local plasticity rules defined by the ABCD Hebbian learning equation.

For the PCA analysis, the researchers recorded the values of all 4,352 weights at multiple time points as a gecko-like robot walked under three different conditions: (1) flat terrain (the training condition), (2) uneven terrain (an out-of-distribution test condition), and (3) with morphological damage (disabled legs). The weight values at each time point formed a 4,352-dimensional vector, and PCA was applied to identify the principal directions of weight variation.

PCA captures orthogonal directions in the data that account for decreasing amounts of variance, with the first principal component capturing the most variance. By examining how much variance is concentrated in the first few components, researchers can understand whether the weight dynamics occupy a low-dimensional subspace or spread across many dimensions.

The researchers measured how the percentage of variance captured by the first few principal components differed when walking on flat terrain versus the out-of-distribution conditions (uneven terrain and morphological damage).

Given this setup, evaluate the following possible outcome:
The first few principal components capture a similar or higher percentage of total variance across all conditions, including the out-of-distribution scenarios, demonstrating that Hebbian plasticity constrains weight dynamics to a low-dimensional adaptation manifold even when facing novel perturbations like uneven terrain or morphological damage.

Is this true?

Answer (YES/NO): NO